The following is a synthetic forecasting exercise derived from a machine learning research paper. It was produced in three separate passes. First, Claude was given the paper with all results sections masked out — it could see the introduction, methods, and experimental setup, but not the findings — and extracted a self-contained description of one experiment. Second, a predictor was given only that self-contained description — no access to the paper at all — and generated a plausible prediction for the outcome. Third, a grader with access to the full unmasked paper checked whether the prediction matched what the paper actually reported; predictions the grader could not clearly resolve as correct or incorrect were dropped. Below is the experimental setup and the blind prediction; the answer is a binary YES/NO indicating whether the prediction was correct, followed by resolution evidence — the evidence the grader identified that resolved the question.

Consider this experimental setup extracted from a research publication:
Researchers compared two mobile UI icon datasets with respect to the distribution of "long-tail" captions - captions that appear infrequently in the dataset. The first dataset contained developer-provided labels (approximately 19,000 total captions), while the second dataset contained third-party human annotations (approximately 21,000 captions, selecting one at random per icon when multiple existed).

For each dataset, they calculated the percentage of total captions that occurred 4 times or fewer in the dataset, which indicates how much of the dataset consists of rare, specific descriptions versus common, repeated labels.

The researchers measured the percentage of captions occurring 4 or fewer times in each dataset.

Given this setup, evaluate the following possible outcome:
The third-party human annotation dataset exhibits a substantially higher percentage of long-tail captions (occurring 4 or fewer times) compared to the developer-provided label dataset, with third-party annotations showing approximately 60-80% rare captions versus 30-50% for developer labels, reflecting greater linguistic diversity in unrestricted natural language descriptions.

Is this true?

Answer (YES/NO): NO